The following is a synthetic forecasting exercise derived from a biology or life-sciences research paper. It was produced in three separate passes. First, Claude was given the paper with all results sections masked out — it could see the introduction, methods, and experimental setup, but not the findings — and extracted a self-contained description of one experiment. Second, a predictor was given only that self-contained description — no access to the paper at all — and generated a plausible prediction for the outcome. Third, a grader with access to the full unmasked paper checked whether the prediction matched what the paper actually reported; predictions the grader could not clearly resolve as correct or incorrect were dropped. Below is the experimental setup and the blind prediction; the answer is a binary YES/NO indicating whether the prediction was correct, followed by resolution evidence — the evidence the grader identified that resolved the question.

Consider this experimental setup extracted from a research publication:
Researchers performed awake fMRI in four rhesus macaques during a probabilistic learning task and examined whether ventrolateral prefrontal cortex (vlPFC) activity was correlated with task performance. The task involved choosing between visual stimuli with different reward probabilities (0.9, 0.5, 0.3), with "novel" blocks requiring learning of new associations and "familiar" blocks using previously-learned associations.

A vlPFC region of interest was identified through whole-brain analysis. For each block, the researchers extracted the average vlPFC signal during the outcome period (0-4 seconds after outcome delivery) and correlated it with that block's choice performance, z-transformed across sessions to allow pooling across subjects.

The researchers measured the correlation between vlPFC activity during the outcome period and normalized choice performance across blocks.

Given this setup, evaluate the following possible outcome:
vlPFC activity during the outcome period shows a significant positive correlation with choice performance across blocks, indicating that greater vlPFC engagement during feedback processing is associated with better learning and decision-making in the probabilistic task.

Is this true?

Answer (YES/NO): NO